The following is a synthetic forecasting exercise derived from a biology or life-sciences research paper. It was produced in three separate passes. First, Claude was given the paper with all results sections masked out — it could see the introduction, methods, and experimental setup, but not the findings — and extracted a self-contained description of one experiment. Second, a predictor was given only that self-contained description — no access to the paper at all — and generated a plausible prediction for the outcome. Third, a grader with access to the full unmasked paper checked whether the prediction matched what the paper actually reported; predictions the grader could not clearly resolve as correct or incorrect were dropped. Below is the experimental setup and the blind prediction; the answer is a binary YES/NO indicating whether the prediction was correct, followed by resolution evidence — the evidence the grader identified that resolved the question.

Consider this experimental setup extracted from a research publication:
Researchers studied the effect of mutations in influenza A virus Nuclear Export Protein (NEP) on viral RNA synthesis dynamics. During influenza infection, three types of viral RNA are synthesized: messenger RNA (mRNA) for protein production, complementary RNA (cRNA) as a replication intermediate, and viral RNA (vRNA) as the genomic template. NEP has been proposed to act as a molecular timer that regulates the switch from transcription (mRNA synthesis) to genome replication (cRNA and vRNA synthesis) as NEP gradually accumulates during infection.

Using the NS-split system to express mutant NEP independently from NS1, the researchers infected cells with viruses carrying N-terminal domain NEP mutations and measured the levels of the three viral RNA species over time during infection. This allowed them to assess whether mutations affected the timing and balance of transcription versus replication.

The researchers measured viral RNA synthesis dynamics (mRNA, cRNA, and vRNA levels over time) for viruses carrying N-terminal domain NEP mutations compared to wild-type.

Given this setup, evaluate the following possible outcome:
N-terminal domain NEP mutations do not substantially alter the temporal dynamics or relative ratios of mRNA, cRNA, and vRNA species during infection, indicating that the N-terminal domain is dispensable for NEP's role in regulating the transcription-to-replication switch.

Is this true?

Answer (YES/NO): NO